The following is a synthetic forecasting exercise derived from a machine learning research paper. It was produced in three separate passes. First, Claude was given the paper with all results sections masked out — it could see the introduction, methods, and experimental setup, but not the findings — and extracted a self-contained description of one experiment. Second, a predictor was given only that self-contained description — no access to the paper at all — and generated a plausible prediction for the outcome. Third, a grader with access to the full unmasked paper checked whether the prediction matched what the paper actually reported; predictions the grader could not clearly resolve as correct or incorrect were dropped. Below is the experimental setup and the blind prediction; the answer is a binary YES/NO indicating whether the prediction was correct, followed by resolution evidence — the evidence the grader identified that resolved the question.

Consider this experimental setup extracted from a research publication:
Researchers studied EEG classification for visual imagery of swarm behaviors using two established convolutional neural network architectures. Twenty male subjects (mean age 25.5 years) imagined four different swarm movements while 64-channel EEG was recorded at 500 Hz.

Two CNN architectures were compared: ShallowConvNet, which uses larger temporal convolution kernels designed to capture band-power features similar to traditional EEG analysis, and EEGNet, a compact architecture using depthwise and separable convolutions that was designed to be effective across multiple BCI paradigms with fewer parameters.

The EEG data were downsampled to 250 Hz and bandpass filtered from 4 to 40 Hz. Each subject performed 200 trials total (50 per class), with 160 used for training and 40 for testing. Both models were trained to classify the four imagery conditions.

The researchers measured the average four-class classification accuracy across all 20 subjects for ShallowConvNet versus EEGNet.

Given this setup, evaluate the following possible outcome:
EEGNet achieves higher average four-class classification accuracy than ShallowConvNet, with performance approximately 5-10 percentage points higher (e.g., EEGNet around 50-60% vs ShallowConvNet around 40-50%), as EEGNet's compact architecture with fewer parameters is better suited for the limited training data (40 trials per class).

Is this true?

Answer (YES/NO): NO